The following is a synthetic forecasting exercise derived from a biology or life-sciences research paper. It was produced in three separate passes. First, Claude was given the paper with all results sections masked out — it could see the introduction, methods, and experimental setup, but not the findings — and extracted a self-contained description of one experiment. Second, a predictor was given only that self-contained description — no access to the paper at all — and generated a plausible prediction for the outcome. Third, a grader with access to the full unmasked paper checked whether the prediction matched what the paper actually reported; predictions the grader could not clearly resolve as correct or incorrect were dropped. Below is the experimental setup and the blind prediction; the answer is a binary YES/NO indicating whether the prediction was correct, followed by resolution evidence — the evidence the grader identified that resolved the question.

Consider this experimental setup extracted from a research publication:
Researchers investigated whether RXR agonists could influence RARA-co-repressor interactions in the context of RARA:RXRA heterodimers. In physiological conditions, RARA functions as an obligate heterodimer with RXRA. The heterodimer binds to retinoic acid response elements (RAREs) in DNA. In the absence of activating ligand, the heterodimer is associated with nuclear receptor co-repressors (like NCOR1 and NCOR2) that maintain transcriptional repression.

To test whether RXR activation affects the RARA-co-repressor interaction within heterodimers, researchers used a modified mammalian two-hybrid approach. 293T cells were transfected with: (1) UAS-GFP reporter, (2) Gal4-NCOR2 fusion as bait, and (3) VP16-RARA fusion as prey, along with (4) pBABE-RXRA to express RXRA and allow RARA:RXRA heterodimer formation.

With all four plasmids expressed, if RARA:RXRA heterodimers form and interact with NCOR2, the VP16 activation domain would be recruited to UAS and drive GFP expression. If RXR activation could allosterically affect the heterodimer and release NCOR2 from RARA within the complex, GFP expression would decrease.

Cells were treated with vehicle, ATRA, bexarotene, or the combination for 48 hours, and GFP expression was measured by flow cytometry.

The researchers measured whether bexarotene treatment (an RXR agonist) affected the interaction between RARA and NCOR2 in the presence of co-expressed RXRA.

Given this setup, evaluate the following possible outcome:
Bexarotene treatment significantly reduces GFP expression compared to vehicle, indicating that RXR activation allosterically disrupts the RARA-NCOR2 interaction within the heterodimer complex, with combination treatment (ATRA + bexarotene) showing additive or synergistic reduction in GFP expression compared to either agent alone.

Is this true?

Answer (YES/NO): NO